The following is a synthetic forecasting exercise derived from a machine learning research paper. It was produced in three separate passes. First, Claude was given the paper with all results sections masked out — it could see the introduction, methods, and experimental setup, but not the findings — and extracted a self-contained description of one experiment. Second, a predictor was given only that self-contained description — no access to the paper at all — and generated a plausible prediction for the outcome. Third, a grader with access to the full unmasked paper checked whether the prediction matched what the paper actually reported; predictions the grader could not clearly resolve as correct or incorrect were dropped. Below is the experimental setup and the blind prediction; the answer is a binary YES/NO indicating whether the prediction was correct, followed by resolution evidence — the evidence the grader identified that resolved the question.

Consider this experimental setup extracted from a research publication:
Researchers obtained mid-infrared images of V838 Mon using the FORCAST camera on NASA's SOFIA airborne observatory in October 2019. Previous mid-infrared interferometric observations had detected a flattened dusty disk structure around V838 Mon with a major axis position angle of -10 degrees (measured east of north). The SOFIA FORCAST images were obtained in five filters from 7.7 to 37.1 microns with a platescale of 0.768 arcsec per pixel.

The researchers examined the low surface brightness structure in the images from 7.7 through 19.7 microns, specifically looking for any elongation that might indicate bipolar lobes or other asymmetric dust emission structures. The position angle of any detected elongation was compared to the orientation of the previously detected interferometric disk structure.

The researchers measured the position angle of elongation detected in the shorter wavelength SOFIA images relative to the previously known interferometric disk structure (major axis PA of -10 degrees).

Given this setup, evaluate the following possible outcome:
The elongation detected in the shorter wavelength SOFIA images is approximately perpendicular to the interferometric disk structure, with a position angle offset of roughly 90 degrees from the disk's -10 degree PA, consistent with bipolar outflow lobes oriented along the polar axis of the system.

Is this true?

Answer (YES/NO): NO